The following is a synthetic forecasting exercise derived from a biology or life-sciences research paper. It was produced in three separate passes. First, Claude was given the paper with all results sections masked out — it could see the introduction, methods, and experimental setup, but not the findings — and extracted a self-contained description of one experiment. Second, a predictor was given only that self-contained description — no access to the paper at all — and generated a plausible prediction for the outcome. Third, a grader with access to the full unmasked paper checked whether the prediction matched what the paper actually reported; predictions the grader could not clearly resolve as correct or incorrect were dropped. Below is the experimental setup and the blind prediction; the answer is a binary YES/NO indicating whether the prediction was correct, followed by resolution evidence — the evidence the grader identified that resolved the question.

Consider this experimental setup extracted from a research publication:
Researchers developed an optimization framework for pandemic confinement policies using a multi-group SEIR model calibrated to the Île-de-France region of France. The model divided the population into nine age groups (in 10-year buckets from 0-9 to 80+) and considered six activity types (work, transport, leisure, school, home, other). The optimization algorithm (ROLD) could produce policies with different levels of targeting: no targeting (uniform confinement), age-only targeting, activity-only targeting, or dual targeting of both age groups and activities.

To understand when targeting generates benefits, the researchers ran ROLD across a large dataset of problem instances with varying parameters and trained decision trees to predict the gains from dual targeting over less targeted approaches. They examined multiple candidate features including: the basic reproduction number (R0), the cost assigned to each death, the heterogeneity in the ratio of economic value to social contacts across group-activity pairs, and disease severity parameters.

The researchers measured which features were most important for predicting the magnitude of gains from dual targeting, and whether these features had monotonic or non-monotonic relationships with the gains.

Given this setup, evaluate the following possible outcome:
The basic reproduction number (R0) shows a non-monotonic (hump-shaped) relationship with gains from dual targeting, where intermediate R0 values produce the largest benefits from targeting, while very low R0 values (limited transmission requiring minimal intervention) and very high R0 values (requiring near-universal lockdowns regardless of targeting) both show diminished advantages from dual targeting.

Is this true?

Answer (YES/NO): YES